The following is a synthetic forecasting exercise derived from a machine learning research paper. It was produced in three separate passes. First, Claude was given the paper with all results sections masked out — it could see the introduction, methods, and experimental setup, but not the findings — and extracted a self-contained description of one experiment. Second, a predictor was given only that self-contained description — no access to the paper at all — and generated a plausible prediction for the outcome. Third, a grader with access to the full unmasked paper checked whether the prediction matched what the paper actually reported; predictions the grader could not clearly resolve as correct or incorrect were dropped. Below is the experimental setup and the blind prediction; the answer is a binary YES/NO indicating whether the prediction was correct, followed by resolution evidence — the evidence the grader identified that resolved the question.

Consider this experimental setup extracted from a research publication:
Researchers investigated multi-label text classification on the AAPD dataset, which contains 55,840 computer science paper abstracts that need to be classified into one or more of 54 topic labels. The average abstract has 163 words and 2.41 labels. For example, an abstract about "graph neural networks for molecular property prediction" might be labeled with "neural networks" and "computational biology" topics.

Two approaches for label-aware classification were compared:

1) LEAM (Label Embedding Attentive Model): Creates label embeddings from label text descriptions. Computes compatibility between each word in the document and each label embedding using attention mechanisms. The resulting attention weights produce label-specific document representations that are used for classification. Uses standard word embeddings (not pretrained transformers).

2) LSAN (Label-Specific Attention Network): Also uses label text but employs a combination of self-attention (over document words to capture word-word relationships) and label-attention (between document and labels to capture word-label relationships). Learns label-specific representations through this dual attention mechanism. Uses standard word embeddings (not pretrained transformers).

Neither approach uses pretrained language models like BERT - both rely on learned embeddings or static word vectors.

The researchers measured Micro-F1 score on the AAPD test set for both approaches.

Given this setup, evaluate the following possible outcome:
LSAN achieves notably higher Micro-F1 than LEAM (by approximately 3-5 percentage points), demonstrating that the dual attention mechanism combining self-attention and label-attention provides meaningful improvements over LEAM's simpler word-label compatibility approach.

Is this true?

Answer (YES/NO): YES